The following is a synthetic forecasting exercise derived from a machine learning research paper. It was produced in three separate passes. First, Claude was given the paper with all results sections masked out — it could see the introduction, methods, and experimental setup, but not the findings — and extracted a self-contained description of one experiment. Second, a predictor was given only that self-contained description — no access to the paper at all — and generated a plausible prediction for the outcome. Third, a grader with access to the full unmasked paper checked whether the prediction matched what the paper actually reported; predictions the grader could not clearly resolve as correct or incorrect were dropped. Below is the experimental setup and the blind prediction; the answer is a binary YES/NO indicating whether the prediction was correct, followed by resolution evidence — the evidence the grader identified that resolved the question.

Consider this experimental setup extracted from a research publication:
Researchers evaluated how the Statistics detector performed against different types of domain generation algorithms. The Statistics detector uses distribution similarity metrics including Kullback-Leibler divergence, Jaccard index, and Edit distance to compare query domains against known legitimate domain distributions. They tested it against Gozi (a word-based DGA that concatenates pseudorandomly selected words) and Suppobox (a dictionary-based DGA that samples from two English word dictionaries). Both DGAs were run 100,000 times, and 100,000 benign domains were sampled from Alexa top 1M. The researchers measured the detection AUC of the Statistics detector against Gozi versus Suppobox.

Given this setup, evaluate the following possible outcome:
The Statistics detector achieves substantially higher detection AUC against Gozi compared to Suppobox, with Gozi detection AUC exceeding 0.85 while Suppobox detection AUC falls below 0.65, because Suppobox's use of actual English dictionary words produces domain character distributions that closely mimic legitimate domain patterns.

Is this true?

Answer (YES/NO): NO